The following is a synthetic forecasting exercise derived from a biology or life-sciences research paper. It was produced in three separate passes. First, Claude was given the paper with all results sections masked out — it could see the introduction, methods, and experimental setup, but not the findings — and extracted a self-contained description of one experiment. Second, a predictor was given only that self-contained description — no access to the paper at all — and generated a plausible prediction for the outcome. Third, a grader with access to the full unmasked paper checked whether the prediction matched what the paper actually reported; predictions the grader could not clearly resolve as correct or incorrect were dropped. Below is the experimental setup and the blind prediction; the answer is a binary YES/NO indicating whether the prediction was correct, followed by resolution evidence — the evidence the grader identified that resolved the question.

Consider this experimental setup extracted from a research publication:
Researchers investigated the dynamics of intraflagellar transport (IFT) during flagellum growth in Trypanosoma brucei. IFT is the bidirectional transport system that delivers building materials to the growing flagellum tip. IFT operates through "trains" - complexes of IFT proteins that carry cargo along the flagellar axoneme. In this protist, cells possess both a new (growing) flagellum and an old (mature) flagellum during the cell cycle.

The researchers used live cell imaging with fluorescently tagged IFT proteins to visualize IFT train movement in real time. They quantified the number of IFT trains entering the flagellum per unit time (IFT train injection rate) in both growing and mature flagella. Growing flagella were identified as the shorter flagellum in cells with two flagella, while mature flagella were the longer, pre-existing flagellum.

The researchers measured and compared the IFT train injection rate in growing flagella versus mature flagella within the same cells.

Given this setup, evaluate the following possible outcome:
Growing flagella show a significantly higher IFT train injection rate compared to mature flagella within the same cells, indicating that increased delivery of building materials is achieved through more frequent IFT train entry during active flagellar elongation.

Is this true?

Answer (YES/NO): NO